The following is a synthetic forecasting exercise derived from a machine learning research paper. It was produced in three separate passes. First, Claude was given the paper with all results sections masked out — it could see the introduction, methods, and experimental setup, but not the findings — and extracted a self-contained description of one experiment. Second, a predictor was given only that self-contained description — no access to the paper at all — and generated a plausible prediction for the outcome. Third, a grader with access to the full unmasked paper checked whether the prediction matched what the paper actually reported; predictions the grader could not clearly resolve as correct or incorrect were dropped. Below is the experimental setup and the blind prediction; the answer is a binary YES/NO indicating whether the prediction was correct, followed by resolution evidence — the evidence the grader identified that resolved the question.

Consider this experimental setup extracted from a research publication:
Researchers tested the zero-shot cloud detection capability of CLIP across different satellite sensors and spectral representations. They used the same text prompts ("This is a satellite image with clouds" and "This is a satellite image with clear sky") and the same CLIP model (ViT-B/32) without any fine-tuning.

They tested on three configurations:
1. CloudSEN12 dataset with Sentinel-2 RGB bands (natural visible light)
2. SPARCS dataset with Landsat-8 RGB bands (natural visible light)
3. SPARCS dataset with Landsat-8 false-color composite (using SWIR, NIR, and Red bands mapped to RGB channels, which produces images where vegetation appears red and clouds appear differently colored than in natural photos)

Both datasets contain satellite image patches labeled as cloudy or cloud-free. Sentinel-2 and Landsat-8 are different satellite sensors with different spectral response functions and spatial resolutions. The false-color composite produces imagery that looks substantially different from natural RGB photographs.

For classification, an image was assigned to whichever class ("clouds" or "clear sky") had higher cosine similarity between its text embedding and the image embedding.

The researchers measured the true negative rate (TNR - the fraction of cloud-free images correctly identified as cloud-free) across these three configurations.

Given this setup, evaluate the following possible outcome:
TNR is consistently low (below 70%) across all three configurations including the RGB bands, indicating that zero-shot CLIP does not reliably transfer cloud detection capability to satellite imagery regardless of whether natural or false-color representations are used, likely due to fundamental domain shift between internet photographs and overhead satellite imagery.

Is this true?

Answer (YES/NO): NO